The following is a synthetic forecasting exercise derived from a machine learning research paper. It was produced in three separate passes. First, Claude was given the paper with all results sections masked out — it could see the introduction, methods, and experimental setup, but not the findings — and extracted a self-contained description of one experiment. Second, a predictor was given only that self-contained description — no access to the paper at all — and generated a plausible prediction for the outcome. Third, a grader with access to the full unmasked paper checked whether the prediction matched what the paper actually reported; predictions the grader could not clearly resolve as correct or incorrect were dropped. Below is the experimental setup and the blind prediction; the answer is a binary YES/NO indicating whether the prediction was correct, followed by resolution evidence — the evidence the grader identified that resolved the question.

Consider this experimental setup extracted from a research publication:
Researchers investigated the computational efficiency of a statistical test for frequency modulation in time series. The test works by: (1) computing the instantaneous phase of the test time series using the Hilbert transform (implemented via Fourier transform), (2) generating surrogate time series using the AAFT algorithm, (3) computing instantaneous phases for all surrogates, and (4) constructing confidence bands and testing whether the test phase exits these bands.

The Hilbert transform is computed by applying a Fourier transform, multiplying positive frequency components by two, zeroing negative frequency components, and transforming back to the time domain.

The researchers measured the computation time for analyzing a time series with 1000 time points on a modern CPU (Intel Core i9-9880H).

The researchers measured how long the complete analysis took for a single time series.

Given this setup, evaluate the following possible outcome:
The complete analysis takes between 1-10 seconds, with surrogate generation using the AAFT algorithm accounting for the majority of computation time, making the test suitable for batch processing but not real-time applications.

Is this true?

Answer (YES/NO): NO